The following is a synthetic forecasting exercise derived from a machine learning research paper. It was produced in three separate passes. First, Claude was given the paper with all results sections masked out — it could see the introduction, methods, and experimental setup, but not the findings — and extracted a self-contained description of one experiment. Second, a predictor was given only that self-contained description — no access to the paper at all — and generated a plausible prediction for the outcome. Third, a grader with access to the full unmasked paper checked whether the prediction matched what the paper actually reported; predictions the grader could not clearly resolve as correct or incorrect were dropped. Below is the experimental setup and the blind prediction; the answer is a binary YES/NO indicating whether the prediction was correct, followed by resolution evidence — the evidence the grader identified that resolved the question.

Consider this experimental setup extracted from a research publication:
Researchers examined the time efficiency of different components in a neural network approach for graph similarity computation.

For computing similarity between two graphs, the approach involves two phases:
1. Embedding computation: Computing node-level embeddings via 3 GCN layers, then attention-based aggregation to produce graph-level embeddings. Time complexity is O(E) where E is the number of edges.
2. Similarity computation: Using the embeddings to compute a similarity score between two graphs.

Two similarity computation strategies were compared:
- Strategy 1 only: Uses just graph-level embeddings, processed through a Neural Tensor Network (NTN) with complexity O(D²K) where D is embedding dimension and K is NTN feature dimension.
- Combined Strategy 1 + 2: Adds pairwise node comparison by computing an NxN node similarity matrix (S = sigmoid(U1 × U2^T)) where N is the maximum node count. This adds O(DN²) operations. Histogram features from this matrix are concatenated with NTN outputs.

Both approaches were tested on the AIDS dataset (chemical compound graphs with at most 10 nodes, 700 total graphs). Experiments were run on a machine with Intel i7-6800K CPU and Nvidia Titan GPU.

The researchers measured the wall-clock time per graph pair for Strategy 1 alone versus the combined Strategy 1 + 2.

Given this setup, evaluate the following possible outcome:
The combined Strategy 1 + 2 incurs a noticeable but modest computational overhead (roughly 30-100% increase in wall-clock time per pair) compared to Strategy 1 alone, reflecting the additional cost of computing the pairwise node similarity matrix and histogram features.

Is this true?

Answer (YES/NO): NO